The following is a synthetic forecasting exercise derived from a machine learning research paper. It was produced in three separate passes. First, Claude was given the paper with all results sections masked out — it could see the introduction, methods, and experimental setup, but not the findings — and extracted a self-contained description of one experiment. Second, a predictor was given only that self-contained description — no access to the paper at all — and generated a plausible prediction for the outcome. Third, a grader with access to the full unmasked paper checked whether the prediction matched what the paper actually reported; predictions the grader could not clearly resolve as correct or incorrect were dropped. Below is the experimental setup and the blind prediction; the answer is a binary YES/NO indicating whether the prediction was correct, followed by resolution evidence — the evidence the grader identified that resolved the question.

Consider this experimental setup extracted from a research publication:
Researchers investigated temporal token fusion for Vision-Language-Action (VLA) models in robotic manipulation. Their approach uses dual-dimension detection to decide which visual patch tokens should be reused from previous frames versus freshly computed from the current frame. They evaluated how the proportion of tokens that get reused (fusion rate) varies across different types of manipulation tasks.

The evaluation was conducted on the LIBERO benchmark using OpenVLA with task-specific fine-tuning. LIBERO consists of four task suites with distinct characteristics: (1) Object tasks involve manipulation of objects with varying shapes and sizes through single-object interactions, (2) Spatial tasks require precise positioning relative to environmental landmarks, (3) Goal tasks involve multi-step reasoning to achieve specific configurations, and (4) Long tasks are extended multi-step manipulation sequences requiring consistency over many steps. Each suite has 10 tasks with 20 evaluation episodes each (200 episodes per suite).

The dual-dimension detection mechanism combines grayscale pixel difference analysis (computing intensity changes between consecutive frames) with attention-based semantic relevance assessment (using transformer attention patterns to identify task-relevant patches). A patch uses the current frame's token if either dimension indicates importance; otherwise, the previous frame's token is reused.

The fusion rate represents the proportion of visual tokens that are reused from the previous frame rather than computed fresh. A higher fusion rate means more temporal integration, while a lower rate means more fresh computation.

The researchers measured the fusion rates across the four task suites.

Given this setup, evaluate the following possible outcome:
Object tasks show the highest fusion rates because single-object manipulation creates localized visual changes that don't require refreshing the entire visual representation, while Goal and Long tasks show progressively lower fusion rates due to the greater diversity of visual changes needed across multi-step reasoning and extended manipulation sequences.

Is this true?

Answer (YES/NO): YES